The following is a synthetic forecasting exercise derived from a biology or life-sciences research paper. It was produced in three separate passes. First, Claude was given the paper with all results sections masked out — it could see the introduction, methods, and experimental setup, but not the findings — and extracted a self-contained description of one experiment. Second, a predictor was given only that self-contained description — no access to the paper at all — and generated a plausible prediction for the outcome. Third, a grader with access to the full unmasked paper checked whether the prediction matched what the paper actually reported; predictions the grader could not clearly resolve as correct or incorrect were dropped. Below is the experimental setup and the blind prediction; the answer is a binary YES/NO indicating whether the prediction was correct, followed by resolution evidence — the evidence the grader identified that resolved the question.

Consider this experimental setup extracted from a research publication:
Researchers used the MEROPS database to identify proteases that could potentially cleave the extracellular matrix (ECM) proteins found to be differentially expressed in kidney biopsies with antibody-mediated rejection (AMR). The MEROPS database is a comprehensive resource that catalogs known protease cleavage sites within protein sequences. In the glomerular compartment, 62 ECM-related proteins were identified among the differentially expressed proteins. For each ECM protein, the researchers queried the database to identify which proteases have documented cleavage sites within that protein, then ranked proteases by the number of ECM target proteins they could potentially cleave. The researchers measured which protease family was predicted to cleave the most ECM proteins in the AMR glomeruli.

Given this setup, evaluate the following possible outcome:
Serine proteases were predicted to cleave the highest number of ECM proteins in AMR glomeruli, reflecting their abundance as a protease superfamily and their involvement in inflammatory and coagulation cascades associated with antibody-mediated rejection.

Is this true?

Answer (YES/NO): NO